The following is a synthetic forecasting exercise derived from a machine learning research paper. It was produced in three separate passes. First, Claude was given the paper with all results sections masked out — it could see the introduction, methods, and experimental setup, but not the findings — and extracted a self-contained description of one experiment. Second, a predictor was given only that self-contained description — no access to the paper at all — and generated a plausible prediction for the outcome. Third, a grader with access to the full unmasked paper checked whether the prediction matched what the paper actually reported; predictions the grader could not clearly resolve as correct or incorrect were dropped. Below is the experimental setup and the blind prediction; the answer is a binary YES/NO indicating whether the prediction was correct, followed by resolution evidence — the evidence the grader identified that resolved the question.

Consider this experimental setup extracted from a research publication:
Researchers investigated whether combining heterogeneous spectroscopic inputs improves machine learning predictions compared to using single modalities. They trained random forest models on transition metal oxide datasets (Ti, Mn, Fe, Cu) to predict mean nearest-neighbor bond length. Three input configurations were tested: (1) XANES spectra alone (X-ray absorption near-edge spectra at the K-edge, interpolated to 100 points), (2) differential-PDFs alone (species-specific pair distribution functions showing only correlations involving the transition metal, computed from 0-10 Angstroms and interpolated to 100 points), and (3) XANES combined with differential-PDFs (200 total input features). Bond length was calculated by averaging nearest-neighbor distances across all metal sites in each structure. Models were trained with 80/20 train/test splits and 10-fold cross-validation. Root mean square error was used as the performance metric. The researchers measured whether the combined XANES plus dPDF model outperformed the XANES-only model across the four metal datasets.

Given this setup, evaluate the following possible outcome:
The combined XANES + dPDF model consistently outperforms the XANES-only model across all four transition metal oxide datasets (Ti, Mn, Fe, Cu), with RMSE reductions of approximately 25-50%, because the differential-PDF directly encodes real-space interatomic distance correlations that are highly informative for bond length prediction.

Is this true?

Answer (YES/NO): NO